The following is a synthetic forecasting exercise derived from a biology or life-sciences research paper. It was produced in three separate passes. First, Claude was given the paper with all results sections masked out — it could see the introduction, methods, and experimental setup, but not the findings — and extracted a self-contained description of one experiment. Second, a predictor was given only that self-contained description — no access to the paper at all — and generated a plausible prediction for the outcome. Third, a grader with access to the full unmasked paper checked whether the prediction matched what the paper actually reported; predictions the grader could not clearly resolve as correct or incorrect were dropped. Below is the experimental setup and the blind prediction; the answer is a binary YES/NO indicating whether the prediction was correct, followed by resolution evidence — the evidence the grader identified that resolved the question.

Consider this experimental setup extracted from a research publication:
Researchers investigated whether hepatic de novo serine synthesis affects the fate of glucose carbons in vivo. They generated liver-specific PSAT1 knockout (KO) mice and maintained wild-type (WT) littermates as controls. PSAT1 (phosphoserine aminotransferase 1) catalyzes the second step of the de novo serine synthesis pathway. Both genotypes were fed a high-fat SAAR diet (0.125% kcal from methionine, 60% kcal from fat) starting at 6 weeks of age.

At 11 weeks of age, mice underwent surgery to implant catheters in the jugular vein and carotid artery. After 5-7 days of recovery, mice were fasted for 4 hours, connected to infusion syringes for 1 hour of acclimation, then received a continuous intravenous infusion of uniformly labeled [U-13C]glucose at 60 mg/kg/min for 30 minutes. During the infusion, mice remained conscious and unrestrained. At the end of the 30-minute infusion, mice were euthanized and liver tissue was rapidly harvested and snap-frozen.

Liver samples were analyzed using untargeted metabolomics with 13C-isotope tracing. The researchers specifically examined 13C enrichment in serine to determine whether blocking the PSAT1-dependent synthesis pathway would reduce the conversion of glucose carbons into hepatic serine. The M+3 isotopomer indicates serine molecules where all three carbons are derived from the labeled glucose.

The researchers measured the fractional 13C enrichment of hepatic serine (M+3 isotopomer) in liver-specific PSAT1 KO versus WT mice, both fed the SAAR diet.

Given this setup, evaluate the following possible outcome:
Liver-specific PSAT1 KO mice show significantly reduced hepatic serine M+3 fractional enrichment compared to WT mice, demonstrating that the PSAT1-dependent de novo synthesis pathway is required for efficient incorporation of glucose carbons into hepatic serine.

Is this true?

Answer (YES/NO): YES